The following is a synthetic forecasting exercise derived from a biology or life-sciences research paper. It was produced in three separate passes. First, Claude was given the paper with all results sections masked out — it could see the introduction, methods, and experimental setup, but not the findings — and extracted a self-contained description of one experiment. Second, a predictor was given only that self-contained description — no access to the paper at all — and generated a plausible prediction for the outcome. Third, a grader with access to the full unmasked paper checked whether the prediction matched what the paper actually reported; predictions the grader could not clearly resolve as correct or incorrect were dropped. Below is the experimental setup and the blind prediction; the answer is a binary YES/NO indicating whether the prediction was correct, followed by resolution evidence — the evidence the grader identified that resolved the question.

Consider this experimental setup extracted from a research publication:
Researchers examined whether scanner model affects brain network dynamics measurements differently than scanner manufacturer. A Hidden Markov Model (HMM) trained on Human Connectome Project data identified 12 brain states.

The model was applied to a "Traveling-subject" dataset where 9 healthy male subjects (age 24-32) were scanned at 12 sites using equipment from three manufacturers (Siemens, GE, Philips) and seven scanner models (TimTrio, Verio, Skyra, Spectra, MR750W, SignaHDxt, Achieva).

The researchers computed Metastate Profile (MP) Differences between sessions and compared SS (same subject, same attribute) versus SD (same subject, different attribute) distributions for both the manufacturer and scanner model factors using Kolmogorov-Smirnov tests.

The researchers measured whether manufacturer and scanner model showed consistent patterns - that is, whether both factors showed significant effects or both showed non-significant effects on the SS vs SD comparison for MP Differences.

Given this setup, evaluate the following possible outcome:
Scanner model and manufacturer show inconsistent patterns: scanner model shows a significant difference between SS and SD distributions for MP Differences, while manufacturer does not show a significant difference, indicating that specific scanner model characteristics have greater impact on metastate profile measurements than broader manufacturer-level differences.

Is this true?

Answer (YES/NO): NO